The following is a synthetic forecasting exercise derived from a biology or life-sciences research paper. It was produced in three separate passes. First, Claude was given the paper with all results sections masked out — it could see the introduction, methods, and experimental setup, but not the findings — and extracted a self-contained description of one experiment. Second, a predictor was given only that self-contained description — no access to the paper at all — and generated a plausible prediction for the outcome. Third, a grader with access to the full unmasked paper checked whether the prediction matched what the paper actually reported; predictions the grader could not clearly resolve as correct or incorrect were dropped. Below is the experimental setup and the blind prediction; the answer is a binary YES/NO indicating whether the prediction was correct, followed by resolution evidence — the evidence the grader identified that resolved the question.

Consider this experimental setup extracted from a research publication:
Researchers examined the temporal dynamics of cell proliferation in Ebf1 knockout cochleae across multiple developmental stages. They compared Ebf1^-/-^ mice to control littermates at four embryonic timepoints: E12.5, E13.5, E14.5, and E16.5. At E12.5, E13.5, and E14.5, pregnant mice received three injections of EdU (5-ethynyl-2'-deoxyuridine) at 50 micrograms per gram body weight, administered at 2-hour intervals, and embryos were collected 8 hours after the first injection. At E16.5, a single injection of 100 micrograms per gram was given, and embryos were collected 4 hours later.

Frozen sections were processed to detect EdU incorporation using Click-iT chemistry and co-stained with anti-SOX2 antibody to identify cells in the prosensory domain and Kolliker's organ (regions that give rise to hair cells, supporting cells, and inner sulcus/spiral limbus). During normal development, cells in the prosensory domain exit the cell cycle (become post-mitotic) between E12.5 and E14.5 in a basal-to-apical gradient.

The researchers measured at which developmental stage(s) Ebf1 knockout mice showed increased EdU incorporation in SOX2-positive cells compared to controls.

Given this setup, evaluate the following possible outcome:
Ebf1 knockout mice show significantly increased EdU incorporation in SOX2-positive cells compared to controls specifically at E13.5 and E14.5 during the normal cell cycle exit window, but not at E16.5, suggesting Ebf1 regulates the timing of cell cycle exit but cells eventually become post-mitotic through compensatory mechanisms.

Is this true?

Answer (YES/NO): NO